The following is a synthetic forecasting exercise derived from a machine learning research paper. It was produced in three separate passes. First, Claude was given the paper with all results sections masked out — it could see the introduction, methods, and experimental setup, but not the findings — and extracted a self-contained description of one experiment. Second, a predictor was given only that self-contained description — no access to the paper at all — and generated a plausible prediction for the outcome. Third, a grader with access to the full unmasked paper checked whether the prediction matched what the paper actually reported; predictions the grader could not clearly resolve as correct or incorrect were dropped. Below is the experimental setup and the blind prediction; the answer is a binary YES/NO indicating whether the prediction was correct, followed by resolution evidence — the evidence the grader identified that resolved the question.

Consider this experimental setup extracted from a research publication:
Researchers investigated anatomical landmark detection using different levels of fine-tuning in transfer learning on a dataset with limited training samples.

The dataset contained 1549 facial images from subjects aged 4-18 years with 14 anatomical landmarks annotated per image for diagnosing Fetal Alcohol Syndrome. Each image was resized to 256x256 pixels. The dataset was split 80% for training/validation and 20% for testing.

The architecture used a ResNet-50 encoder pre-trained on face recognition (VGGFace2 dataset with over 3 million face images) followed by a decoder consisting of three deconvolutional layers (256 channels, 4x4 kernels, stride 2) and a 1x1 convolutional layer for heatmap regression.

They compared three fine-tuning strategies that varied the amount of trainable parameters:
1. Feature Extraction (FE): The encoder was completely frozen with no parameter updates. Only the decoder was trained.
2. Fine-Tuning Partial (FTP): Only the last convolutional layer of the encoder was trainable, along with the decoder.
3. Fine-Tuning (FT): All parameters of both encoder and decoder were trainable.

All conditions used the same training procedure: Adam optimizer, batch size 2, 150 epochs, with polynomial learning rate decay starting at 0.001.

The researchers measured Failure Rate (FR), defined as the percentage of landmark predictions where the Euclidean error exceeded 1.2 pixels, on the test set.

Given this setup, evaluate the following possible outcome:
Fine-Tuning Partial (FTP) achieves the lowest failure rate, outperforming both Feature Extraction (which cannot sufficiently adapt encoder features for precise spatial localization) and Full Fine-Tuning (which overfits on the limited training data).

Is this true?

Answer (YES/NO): NO